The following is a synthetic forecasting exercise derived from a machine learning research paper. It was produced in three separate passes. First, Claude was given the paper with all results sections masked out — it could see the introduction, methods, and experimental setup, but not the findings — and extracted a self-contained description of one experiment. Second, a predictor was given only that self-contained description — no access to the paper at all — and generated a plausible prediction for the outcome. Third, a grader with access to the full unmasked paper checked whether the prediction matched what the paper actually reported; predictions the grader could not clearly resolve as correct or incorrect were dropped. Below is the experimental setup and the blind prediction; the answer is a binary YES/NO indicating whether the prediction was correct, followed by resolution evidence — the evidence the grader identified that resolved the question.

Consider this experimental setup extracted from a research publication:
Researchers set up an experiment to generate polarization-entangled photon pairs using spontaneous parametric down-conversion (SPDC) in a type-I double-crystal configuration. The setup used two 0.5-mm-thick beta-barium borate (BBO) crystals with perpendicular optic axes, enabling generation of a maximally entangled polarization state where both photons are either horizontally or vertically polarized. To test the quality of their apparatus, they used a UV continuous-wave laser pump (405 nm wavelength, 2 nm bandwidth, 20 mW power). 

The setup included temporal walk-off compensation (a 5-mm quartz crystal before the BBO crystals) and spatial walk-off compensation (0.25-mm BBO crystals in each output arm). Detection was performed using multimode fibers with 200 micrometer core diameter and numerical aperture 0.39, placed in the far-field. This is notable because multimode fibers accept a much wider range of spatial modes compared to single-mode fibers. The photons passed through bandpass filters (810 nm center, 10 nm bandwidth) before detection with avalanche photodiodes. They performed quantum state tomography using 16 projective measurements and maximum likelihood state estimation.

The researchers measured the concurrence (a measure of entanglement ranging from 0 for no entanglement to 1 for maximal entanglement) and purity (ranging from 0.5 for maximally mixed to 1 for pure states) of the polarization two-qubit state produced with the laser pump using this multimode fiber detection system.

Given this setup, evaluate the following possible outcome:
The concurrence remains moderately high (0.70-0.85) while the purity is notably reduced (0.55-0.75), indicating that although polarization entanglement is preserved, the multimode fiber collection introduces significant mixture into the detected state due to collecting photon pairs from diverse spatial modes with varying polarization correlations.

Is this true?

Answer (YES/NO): NO